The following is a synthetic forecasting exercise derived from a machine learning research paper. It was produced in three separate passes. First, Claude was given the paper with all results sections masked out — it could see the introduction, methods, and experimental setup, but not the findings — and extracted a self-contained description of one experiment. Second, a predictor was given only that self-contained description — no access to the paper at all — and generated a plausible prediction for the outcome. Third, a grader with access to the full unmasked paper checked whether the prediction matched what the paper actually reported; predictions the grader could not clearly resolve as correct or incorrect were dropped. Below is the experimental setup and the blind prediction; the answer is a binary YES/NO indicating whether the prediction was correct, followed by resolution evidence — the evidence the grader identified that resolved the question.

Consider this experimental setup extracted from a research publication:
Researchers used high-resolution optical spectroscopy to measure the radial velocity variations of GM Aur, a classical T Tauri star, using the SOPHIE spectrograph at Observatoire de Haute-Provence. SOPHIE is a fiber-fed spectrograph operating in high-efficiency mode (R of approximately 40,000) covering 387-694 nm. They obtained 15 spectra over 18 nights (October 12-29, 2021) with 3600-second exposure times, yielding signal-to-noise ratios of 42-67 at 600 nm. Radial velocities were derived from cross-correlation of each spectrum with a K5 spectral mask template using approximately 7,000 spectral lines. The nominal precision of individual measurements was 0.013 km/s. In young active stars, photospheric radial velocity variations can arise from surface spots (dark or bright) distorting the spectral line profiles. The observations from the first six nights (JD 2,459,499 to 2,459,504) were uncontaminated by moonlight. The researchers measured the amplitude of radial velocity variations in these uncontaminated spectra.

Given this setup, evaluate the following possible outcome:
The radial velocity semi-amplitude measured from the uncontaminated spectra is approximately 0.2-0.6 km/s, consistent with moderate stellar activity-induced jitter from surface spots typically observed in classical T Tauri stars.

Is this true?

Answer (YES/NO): YES